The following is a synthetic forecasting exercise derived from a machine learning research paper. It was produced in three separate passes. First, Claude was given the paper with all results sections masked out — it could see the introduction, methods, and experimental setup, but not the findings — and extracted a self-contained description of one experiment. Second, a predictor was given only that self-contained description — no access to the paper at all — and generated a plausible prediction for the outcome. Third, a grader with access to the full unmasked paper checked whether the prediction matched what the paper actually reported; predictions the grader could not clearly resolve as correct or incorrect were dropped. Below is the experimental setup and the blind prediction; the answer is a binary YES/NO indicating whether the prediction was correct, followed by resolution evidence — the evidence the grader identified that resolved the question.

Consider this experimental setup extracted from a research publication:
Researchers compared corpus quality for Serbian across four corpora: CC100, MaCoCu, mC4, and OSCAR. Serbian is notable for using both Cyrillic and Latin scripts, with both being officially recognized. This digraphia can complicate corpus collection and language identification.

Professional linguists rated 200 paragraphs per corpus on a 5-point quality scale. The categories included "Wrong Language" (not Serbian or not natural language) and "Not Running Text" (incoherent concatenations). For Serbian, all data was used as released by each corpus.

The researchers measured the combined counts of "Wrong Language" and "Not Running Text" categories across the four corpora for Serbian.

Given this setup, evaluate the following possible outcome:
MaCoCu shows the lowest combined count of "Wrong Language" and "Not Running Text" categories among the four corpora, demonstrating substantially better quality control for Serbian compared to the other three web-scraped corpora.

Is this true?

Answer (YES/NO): NO